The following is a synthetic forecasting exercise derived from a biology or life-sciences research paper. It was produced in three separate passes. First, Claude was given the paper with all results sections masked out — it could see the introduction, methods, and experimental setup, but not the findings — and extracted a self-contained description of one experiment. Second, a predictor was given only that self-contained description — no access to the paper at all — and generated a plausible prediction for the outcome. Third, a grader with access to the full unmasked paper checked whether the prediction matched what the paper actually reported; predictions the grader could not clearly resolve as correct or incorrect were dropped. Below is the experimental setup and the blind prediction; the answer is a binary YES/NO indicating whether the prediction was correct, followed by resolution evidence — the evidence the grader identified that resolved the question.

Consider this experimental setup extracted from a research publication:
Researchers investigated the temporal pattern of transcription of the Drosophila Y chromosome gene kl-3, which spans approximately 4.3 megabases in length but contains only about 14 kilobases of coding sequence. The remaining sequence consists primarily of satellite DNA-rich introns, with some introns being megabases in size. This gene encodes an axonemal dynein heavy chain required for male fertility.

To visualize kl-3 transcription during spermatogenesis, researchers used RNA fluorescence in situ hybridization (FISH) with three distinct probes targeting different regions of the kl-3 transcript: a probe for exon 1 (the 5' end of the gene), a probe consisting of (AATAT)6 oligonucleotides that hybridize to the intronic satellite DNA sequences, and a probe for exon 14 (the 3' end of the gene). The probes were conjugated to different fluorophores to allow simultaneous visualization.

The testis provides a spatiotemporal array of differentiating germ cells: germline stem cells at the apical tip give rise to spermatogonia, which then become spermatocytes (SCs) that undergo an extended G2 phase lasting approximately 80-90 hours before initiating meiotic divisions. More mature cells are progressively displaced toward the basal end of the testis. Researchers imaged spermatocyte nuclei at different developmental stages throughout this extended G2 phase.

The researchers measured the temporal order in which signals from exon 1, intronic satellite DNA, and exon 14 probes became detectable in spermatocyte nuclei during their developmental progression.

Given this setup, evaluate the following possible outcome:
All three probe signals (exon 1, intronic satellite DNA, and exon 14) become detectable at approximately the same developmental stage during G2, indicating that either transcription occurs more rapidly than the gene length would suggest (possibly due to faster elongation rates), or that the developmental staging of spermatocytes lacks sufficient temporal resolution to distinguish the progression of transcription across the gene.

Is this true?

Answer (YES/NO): NO